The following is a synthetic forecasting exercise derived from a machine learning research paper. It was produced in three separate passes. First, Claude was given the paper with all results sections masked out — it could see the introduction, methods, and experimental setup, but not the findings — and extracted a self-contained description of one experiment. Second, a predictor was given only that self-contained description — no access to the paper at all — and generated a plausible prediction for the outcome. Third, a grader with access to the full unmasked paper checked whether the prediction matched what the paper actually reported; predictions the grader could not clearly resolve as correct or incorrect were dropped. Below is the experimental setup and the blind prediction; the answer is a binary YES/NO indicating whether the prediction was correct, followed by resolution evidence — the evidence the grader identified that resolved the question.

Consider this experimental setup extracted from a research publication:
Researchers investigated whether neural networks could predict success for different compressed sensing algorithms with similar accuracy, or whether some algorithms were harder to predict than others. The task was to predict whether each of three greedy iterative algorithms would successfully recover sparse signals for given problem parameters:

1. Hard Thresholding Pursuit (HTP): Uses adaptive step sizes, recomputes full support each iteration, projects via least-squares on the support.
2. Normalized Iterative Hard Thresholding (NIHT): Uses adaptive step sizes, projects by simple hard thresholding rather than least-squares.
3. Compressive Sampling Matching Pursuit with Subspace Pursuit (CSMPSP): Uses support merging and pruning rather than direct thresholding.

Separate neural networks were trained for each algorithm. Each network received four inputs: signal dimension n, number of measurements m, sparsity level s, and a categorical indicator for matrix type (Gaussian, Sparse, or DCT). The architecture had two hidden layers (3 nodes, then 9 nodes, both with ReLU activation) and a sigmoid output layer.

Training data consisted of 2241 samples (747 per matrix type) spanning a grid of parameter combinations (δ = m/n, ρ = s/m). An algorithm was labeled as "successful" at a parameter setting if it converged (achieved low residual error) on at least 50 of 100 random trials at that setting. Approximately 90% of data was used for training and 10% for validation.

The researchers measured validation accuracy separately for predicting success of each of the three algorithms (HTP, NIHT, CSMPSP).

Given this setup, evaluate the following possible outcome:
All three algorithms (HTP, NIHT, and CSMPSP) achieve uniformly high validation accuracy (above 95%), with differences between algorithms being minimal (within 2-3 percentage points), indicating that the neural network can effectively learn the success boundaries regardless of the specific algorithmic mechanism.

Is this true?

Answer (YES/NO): YES